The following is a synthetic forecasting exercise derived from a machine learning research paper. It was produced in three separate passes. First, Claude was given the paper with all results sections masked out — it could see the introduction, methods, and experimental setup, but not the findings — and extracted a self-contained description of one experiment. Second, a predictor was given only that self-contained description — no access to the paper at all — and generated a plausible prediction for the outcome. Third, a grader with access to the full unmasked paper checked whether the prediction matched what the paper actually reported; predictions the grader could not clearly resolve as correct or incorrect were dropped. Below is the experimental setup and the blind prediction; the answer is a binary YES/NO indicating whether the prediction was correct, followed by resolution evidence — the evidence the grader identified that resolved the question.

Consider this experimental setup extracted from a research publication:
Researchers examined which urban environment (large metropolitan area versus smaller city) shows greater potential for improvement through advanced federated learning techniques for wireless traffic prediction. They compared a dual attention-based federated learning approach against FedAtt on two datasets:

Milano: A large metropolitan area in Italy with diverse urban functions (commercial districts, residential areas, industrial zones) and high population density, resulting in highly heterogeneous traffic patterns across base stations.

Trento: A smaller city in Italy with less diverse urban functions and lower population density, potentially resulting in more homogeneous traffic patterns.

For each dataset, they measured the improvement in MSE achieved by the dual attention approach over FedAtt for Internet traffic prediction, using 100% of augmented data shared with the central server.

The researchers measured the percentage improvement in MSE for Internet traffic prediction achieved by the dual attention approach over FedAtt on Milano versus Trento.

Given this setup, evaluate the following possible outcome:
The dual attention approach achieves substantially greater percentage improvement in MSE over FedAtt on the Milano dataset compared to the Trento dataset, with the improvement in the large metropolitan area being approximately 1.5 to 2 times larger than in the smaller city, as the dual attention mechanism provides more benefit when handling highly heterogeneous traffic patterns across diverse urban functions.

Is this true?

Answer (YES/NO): NO